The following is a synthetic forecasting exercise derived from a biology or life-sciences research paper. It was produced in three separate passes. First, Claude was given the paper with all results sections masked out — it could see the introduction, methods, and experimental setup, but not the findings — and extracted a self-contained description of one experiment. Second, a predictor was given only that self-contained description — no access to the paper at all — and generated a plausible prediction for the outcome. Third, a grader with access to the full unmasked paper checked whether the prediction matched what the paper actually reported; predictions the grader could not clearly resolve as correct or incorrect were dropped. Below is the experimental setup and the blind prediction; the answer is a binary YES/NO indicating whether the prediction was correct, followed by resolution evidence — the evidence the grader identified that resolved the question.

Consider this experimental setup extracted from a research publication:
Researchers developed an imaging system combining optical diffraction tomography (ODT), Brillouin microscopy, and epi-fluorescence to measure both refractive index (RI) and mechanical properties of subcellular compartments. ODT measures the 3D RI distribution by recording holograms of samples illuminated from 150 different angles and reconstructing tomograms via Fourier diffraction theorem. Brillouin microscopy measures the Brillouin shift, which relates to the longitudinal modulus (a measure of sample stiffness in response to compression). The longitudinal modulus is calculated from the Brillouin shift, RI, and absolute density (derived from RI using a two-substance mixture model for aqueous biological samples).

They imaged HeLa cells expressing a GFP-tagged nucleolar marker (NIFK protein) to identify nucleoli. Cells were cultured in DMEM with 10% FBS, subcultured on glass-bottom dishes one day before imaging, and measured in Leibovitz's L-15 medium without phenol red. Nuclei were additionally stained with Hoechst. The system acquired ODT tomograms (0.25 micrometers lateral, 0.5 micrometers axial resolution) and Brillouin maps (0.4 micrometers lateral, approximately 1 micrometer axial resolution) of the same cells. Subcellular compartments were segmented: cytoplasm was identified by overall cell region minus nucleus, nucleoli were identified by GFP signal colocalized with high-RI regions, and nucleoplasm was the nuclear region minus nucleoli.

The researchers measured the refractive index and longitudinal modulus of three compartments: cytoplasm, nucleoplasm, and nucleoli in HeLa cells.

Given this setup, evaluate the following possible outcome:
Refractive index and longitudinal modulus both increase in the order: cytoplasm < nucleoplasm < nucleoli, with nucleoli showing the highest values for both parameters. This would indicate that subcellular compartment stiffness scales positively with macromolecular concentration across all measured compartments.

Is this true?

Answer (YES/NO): NO